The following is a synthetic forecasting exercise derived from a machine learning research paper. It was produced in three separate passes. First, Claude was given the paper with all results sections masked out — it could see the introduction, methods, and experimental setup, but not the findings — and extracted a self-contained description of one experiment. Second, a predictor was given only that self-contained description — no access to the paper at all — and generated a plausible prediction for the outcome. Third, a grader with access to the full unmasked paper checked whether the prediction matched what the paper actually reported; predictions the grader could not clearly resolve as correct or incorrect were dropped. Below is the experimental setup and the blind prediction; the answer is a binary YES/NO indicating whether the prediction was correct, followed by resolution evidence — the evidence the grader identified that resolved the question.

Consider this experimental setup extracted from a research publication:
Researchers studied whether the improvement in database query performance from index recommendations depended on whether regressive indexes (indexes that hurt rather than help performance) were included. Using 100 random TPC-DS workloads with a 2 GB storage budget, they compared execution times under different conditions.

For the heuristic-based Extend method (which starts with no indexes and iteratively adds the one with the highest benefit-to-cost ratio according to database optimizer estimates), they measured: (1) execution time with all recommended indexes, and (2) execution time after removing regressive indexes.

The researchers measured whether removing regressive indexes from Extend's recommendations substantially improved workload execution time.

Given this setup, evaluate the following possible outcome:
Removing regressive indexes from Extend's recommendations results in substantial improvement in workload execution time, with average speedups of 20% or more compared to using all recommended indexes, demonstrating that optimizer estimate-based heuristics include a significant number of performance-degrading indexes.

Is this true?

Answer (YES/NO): NO